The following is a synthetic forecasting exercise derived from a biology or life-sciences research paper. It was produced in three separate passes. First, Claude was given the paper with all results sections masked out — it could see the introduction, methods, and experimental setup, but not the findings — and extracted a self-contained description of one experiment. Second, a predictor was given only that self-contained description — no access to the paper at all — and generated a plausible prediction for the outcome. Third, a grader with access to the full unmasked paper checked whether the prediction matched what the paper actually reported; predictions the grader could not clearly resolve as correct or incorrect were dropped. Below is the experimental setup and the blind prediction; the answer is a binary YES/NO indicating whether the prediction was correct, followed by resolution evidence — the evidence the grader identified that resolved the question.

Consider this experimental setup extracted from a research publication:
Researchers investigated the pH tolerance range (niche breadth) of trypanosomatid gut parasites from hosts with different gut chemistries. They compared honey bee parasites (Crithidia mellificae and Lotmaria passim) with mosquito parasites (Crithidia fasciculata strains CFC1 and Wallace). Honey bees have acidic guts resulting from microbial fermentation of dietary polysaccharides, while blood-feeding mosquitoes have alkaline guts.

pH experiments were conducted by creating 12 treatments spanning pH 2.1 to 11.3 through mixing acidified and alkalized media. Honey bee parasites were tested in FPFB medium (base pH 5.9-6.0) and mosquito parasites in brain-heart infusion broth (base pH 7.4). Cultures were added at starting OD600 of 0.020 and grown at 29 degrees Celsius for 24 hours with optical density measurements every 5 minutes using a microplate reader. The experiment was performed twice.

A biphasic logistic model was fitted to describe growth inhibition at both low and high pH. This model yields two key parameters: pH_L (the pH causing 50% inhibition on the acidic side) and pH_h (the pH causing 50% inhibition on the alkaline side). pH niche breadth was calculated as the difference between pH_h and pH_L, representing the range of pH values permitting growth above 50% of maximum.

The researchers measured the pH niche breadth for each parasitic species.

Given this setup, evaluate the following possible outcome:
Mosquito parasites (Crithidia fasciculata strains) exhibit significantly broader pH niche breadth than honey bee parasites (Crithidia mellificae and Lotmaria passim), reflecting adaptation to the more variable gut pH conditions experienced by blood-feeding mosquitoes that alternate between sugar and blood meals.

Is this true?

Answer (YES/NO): NO